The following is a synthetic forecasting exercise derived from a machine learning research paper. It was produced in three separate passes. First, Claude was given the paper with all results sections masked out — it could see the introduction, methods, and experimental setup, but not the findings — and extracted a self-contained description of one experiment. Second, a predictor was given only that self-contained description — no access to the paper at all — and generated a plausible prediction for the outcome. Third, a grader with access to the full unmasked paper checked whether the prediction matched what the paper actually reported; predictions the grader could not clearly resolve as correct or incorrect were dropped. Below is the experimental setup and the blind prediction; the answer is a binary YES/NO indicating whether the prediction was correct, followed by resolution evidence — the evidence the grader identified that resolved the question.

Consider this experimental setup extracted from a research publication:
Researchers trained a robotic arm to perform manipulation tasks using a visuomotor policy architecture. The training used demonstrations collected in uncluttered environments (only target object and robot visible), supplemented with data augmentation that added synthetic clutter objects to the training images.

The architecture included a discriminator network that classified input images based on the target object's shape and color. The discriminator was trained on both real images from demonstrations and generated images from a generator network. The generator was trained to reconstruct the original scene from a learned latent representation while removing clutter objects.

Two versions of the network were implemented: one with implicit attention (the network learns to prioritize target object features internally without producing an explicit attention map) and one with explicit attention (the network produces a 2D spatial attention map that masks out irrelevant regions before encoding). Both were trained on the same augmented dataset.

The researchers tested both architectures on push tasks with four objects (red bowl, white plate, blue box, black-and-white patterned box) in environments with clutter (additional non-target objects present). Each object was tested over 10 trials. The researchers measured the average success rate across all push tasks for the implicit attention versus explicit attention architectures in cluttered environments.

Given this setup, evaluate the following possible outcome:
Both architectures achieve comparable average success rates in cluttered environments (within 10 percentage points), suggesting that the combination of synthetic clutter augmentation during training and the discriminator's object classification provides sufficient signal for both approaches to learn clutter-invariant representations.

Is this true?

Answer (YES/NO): NO